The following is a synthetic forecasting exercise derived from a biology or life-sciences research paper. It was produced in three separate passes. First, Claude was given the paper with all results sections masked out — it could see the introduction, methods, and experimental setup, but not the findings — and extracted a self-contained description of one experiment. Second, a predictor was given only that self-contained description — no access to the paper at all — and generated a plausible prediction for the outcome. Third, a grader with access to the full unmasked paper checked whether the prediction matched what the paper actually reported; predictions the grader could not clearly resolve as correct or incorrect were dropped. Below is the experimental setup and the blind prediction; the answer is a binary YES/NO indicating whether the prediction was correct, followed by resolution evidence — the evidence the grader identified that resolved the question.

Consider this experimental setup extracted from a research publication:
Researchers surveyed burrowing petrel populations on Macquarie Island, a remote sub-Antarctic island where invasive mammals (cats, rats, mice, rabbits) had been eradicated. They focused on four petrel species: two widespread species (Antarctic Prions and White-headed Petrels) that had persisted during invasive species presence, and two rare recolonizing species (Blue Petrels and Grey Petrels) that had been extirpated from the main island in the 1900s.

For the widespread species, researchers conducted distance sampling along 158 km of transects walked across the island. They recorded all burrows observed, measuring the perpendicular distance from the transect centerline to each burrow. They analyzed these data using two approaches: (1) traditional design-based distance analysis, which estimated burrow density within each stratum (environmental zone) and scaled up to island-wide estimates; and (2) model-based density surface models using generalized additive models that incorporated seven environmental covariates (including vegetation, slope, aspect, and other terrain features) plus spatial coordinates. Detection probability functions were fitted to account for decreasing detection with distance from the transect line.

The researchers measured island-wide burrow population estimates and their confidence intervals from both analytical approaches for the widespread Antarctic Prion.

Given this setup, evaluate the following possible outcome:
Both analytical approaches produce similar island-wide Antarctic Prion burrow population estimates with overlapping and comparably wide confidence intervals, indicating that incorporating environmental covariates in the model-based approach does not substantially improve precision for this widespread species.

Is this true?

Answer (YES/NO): NO